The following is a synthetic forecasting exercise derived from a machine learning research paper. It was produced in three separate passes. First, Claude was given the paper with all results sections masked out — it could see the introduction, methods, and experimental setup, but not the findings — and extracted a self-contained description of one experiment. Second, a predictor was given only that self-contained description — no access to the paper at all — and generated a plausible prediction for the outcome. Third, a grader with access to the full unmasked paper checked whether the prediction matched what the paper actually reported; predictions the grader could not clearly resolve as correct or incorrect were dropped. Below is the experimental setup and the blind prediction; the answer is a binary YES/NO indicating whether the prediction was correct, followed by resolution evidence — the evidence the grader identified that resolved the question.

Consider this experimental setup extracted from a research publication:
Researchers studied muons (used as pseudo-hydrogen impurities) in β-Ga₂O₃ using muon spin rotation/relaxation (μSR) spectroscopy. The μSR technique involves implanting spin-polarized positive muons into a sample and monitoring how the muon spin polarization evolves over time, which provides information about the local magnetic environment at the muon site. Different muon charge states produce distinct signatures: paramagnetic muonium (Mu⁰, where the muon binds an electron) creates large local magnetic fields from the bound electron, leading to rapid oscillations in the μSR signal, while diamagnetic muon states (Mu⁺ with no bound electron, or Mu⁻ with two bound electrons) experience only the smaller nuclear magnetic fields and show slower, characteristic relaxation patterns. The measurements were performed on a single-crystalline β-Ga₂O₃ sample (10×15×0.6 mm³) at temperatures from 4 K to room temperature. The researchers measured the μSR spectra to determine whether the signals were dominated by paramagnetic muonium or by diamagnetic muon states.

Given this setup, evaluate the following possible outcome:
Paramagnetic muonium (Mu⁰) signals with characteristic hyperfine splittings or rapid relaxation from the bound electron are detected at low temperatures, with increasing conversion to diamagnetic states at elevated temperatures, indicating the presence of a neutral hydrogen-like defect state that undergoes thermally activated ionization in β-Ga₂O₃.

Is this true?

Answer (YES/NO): NO